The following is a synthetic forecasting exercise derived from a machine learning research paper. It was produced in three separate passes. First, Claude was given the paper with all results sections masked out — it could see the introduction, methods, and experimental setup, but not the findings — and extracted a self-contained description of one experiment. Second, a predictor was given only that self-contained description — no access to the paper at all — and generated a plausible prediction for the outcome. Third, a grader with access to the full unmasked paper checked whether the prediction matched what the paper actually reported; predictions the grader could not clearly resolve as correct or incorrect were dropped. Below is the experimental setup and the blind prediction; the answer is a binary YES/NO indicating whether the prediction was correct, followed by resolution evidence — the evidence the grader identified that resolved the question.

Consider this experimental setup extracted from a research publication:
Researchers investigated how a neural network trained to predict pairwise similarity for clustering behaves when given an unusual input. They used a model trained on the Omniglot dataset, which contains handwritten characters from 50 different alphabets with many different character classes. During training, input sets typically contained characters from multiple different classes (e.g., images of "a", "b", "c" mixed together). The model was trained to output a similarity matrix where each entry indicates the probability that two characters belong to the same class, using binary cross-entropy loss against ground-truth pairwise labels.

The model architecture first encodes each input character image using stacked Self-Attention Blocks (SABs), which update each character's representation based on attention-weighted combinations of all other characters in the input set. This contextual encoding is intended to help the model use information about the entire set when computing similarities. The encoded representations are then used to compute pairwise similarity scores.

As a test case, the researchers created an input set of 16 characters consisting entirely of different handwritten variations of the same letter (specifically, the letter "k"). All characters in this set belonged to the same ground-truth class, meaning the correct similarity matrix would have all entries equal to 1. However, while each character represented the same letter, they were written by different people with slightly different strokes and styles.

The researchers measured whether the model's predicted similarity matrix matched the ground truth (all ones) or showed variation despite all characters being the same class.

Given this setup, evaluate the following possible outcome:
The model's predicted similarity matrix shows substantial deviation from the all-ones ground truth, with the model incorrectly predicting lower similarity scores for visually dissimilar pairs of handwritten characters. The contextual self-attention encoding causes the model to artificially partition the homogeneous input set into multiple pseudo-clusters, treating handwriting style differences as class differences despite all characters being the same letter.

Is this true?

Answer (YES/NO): YES